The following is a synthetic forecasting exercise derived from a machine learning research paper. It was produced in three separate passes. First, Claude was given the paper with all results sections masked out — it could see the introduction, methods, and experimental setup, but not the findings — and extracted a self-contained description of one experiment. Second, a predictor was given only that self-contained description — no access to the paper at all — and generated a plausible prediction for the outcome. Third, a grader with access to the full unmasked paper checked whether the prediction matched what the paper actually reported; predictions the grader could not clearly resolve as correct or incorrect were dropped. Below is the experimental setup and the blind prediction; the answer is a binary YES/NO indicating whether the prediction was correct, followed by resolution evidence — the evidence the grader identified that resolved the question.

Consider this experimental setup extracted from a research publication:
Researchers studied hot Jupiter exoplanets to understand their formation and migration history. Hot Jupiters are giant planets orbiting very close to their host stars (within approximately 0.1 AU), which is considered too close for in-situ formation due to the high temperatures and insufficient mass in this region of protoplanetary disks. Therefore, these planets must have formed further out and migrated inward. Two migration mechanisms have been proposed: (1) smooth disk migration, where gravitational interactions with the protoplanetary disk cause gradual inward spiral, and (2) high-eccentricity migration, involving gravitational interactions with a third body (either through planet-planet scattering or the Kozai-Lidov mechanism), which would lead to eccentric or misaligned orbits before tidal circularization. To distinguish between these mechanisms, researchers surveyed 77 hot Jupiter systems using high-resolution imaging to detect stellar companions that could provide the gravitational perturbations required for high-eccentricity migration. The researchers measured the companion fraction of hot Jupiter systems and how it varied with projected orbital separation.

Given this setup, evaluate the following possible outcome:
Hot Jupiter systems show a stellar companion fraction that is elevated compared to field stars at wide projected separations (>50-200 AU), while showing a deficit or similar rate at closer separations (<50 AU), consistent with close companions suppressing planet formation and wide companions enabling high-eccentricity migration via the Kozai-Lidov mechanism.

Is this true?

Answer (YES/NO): YES